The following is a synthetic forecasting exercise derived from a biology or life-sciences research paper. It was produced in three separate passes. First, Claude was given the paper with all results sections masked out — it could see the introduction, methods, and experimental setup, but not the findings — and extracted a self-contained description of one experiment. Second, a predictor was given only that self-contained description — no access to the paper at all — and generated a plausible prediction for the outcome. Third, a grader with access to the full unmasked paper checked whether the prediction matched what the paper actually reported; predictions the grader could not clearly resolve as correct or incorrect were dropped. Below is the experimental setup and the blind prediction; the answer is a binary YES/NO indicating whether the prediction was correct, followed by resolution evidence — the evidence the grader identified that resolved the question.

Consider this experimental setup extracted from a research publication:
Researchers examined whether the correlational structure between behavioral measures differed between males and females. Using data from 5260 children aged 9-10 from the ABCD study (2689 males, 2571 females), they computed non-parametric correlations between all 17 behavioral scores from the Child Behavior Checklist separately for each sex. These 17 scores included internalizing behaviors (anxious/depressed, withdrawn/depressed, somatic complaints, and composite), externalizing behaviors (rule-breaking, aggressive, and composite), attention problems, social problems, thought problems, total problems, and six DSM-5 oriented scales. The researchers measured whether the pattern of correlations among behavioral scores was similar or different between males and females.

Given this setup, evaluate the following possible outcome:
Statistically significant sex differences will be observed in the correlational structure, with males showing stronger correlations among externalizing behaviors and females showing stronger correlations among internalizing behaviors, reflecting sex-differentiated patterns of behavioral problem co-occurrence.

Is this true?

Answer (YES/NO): NO